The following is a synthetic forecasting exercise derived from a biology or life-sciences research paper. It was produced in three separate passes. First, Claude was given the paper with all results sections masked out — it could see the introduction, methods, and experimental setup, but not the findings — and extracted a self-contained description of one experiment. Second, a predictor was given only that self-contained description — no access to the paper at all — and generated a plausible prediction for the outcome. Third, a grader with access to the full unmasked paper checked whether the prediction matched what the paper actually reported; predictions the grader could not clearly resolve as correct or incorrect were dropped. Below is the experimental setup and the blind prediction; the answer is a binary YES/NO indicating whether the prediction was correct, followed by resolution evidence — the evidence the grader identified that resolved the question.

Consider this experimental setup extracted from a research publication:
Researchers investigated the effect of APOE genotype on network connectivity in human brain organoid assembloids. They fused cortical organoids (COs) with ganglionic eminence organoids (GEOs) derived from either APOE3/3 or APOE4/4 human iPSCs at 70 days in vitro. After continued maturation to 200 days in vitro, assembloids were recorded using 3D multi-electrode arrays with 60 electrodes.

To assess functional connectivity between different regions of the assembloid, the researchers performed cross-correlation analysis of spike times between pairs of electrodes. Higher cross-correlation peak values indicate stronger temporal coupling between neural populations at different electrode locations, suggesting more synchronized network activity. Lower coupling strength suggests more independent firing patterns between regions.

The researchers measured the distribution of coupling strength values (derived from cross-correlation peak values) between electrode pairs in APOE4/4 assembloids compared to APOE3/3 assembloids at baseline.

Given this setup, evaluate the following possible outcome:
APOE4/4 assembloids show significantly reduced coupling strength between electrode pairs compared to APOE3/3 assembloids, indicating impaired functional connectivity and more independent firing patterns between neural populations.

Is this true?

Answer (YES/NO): NO